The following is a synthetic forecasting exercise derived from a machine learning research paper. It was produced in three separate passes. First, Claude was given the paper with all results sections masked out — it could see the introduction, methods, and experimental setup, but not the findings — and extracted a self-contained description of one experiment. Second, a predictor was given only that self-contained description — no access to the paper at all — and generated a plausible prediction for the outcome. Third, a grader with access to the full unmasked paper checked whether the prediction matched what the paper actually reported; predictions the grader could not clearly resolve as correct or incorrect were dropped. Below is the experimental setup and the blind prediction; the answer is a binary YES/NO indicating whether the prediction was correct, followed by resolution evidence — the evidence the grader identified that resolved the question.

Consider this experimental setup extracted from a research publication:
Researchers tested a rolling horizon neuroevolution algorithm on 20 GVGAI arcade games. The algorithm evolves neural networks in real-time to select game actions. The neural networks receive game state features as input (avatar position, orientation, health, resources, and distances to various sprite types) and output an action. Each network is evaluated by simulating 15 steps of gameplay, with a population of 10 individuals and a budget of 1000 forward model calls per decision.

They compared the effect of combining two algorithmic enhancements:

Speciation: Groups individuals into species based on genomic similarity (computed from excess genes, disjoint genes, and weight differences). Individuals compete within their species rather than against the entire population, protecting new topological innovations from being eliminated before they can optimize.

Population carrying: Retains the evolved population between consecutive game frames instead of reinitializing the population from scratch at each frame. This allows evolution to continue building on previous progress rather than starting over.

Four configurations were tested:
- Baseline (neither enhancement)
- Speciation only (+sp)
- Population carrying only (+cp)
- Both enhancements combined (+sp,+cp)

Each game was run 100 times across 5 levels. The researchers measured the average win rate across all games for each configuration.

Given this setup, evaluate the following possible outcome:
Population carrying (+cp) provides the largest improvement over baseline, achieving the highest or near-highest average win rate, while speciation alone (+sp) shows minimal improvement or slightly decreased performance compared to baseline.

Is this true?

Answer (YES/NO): NO